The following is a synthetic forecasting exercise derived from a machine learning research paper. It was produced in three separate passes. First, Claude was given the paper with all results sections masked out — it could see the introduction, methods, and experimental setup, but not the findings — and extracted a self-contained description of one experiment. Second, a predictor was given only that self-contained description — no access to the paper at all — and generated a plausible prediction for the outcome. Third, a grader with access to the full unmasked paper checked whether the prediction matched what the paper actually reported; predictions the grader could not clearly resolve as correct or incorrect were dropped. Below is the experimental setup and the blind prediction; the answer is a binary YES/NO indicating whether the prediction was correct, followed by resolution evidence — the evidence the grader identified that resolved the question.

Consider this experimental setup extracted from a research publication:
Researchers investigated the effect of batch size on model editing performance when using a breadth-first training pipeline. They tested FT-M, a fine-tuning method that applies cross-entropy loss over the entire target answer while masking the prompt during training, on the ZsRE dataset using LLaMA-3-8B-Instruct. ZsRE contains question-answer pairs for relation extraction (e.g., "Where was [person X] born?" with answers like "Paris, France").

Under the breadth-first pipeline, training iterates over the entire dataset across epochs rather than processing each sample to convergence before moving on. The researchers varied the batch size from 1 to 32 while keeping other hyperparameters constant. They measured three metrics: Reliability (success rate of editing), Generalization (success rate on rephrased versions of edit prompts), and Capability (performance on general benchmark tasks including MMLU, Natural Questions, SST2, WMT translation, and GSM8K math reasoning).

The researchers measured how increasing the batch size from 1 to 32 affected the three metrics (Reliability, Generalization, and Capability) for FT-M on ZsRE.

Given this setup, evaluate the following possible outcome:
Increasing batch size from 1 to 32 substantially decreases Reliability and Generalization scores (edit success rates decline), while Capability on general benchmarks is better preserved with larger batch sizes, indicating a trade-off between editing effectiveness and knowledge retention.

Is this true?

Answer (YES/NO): NO